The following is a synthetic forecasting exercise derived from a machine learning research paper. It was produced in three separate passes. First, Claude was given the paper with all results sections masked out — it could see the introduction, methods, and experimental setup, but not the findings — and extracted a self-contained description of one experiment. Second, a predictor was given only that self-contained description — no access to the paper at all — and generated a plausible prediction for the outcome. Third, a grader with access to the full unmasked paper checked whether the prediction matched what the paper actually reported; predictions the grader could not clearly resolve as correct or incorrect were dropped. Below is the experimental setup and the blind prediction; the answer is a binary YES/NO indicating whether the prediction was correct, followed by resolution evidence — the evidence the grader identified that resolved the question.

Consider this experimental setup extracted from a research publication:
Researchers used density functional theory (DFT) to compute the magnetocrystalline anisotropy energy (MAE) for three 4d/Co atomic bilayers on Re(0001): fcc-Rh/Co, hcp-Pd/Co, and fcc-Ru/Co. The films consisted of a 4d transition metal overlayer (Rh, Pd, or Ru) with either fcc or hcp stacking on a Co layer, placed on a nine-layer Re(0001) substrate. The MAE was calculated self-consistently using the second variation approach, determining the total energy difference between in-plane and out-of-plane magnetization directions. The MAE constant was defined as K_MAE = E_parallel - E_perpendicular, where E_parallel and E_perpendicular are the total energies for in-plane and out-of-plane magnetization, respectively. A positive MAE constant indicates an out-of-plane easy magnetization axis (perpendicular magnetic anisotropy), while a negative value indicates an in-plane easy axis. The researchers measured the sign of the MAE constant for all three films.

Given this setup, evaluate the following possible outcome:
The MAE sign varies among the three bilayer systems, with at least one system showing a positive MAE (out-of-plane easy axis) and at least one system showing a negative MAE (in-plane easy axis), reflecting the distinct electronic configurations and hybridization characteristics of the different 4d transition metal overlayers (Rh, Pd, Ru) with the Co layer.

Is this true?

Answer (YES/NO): NO